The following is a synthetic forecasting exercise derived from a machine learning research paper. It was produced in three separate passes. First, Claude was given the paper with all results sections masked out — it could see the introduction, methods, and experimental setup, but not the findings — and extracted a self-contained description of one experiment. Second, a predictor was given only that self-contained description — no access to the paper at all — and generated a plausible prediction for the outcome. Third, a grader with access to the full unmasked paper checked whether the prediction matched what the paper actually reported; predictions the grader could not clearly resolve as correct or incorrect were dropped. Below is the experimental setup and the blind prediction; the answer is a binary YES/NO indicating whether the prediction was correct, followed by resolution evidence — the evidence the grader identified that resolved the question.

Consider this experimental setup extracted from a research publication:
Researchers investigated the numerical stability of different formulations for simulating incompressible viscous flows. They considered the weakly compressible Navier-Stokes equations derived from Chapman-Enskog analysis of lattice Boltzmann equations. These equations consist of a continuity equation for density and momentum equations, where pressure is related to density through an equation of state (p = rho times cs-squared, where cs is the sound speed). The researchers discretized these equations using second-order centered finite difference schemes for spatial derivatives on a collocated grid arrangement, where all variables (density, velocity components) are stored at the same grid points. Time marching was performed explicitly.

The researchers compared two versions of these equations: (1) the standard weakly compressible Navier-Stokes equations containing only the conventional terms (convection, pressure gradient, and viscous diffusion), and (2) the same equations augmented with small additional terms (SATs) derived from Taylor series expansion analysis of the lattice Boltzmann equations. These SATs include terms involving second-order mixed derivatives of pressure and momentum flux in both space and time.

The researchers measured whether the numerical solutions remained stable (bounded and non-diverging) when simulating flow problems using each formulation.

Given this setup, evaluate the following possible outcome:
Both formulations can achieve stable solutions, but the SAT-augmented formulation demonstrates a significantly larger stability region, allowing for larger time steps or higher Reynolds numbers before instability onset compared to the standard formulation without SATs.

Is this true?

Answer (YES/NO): NO